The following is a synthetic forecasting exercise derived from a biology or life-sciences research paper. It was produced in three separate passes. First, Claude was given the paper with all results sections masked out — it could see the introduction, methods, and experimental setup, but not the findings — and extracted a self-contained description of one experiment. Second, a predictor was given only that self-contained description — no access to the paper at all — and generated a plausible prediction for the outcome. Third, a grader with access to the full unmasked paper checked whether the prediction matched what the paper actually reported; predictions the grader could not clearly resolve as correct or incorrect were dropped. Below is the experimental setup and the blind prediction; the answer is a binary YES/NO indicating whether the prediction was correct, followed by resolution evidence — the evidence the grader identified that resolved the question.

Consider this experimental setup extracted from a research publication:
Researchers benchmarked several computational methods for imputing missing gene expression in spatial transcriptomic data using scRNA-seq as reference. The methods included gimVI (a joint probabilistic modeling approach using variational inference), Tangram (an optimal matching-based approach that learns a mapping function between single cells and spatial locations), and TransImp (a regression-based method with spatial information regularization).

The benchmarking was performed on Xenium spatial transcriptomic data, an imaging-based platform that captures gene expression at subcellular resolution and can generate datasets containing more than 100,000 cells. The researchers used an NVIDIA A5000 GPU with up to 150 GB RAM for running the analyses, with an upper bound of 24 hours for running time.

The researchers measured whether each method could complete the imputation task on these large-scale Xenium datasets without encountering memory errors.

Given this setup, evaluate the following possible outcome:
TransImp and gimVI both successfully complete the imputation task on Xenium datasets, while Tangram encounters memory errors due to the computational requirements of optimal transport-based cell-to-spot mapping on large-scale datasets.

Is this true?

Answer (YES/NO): NO